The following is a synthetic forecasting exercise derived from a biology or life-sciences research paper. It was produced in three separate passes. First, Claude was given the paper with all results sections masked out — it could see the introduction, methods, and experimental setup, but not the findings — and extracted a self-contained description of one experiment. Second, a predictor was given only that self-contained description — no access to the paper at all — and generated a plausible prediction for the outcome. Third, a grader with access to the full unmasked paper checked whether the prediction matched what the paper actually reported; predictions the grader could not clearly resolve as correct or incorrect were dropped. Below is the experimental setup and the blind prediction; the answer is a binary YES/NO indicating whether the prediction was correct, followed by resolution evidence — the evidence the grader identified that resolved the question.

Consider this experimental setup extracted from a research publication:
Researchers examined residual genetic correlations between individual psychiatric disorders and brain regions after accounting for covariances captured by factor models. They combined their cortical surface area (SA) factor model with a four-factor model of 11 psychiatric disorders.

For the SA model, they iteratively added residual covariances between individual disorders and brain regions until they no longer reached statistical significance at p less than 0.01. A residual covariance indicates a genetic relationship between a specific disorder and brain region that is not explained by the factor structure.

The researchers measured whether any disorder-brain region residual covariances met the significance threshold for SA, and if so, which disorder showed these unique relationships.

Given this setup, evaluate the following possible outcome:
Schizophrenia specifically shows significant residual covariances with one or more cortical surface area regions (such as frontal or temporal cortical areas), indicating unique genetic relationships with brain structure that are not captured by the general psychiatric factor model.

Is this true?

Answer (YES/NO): NO